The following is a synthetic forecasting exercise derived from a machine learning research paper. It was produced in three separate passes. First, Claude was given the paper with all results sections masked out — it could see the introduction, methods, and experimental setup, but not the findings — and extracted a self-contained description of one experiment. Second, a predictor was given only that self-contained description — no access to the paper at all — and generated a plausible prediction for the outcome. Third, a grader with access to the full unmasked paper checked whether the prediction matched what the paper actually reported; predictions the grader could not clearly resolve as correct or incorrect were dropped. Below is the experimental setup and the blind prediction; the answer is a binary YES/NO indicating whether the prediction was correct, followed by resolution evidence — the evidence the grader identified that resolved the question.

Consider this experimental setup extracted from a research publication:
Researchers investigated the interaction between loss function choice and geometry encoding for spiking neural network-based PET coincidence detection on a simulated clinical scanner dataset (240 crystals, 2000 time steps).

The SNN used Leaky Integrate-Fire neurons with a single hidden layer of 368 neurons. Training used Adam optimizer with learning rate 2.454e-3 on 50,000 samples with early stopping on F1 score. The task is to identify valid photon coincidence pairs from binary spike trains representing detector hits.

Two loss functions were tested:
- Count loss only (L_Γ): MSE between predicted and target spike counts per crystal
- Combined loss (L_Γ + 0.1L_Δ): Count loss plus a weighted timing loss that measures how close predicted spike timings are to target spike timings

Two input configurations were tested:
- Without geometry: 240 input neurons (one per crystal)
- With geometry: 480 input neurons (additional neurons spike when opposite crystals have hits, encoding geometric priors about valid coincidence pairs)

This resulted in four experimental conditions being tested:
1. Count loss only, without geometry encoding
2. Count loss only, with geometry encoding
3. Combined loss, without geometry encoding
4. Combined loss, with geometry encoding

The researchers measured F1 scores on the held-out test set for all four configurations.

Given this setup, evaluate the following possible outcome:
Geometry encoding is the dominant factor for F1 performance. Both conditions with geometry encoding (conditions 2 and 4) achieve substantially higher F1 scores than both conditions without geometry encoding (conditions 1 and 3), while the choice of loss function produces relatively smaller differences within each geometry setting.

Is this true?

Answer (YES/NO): NO